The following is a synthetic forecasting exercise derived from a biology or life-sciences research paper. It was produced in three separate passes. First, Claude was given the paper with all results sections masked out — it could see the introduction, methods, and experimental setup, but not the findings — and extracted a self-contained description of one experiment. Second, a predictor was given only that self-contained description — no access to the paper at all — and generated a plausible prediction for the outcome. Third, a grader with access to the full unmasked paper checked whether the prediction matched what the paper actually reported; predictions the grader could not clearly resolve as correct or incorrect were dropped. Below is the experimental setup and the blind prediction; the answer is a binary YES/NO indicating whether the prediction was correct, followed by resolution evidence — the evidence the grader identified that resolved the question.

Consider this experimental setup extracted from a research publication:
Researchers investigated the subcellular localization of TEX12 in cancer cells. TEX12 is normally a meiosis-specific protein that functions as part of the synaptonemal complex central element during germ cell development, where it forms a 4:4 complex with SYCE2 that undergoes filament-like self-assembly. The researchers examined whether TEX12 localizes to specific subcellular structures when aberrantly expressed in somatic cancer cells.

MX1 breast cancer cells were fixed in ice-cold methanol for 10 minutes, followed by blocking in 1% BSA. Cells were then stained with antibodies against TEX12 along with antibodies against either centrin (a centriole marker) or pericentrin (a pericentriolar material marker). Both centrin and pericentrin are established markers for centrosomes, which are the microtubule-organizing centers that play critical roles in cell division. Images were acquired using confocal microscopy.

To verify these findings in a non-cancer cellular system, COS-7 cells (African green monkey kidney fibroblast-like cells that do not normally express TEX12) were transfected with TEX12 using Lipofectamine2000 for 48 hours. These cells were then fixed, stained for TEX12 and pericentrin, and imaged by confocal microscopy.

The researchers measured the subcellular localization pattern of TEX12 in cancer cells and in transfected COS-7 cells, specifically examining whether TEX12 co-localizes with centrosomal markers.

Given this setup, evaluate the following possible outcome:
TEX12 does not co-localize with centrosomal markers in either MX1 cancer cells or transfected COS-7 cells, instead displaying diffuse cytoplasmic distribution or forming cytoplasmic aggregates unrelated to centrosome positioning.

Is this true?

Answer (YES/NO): NO